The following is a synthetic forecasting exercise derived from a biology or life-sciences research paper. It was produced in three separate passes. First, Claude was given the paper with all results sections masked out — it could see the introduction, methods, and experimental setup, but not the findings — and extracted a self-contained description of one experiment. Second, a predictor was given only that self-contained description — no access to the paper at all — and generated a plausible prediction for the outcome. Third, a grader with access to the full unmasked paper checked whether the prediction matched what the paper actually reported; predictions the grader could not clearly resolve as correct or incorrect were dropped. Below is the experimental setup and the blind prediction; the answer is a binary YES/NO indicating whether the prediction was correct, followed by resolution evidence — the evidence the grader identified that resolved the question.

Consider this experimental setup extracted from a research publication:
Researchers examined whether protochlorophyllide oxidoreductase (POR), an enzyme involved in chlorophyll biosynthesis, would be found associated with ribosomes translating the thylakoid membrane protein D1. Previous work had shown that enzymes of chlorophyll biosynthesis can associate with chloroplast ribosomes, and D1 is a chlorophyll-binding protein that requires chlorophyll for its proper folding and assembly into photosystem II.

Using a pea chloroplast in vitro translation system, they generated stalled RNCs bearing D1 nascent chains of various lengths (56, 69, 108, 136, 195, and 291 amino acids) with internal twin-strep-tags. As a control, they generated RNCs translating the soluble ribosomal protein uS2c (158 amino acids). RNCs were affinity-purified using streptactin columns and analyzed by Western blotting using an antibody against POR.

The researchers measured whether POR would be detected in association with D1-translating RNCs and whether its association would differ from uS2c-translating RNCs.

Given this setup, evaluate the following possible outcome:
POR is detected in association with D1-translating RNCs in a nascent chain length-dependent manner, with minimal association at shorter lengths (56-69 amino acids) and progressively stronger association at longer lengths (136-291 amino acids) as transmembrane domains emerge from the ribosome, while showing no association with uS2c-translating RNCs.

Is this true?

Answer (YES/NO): NO